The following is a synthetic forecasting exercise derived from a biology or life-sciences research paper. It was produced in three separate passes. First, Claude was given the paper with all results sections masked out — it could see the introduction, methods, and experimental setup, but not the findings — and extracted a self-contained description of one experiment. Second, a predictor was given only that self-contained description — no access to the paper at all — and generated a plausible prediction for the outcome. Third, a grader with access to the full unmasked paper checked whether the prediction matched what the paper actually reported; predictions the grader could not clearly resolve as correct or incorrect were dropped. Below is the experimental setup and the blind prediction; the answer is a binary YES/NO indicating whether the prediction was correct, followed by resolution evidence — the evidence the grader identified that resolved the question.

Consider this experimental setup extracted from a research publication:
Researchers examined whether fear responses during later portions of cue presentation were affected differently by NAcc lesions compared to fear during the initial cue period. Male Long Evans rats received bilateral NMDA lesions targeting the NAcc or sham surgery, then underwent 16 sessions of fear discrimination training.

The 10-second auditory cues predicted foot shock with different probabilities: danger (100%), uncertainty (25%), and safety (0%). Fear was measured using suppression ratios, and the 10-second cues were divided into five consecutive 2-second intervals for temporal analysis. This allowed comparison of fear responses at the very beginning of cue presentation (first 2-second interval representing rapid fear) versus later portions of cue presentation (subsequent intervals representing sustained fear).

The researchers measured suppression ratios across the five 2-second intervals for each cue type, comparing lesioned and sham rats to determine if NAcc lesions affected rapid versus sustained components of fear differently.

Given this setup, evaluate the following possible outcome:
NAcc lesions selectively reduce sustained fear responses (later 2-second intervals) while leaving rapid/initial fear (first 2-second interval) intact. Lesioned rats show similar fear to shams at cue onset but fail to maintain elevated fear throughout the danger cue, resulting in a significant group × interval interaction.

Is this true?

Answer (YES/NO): NO